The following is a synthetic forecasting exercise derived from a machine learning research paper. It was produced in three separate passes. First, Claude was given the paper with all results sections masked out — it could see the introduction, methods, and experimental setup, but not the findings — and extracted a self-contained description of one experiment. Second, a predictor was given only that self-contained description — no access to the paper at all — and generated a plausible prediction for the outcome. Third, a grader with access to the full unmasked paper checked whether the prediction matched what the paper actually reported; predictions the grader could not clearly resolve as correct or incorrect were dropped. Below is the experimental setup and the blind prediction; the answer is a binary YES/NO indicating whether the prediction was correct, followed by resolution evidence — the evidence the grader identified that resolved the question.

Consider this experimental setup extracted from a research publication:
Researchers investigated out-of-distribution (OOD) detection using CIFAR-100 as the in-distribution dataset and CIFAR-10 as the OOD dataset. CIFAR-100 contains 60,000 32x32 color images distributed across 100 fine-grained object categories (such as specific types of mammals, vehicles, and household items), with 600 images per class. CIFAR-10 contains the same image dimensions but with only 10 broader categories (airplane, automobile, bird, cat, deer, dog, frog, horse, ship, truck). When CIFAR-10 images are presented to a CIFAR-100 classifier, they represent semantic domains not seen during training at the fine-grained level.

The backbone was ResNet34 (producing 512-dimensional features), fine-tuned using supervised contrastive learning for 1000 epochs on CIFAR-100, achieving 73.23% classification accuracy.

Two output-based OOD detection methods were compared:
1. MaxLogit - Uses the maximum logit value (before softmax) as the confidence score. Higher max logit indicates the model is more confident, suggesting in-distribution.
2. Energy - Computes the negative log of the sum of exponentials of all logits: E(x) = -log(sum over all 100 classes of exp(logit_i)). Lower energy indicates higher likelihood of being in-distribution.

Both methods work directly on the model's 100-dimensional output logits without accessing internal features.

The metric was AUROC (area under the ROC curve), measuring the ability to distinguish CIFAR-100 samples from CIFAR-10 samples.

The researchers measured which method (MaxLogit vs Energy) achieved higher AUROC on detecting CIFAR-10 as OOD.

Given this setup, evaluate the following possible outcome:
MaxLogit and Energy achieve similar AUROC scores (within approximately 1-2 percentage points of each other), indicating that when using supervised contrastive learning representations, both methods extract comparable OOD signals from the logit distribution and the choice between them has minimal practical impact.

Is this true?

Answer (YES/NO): YES